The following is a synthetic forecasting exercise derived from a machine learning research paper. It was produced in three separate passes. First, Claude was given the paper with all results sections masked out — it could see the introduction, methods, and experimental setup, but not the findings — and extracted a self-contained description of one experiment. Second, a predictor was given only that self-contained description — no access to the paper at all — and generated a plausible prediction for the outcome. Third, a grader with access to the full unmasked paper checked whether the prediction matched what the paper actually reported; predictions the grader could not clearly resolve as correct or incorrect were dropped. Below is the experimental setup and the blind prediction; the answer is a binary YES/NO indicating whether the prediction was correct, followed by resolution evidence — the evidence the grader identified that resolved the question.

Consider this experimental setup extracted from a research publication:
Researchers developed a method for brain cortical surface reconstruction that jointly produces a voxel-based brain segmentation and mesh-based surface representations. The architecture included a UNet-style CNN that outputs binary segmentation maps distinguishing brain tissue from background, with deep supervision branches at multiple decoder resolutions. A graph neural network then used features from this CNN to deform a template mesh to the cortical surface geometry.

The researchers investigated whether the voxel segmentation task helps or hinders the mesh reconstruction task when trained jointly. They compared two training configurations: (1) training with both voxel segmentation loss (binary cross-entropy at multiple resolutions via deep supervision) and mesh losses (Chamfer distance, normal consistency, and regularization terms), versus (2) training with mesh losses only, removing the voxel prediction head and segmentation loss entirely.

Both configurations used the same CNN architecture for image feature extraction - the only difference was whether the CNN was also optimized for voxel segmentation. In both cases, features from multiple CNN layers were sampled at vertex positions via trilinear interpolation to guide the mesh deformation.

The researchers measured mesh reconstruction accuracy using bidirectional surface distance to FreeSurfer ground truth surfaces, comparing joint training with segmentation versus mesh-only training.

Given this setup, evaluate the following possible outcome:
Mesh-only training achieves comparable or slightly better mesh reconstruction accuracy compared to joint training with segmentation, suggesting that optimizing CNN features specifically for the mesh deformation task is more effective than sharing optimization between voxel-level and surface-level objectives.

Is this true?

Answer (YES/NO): NO